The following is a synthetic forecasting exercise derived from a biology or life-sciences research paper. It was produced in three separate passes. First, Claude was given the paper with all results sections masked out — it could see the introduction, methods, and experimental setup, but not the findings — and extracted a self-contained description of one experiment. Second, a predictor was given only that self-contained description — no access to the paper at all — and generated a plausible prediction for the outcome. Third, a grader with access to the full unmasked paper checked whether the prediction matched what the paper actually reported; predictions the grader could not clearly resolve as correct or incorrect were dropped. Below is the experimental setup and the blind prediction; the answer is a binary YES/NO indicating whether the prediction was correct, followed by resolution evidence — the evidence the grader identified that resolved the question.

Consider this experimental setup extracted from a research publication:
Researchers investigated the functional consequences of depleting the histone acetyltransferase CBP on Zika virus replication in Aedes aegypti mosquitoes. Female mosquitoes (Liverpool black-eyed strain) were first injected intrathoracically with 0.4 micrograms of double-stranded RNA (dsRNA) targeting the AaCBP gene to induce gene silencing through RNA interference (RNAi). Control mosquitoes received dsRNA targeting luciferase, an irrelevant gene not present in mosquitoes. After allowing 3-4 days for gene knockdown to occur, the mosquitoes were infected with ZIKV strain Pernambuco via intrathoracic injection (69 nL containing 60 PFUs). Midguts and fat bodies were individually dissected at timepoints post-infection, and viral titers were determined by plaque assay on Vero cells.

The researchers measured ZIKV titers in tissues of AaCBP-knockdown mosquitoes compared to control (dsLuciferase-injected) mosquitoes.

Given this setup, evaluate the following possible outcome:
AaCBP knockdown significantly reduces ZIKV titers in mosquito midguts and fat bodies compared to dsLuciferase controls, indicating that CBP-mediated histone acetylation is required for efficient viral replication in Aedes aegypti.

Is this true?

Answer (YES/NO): NO